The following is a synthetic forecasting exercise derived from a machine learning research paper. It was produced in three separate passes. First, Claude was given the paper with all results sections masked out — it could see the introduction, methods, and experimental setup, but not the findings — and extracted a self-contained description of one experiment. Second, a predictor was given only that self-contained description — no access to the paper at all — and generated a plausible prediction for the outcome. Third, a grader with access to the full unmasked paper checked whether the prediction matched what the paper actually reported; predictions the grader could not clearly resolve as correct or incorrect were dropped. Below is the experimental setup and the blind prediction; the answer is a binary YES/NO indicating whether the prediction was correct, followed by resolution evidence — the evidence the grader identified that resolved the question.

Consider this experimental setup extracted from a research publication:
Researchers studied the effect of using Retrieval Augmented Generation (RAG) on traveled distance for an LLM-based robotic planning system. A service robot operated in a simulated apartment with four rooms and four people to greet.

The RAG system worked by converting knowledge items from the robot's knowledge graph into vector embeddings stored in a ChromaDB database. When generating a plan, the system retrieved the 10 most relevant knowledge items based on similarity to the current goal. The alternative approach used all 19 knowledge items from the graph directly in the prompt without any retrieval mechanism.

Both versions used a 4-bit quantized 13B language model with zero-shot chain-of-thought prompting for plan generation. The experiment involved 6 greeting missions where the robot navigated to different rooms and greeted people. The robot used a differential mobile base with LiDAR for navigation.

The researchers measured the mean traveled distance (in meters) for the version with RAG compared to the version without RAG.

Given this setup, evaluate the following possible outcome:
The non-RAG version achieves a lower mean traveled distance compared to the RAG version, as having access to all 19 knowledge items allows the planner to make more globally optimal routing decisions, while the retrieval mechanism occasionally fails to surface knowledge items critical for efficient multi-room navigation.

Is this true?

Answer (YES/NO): NO